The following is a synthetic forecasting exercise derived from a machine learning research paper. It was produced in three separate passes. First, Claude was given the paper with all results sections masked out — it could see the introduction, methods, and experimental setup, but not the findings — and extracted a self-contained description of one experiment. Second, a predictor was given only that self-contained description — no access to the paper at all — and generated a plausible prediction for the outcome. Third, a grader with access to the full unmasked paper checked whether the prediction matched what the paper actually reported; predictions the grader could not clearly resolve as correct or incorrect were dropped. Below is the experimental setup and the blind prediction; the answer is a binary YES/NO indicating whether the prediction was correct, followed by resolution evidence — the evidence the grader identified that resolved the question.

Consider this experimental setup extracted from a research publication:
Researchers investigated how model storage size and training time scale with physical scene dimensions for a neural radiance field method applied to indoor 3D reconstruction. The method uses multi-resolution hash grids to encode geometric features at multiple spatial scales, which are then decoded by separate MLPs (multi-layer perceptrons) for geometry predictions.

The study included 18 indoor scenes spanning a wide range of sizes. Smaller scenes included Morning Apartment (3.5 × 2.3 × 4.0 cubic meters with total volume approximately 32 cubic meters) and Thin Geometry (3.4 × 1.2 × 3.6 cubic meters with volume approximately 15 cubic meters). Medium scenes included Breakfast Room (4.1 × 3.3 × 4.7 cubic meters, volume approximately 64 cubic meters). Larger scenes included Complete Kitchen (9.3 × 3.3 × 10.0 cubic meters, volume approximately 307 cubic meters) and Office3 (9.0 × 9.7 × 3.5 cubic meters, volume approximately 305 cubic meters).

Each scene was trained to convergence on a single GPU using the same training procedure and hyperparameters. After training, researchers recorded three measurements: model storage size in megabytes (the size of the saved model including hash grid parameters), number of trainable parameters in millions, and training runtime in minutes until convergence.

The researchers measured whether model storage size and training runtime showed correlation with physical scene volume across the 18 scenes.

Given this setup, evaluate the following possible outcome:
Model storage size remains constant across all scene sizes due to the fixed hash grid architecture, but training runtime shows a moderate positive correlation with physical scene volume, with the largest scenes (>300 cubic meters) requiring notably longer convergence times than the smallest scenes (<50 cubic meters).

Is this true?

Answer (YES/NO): NO